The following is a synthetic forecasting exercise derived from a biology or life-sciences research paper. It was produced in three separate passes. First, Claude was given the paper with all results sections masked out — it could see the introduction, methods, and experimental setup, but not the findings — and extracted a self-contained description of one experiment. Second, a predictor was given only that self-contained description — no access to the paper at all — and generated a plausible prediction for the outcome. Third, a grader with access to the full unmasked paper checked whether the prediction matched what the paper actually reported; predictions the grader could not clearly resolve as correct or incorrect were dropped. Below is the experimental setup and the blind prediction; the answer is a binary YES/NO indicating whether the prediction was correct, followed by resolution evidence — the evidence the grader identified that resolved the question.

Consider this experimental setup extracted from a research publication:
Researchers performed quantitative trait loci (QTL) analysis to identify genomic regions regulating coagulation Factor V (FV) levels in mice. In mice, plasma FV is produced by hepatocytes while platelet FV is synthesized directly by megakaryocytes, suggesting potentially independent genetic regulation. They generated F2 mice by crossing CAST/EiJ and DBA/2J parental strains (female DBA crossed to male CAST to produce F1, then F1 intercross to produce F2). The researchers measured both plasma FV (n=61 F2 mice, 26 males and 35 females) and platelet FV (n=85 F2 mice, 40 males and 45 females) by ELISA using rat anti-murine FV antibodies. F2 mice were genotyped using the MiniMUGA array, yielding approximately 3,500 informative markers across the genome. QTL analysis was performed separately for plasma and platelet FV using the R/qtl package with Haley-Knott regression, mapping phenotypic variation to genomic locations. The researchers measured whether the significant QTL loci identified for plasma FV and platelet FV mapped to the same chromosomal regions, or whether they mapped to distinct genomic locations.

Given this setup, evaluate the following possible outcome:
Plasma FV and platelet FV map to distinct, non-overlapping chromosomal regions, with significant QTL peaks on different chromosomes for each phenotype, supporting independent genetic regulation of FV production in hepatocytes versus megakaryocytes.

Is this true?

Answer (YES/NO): YES